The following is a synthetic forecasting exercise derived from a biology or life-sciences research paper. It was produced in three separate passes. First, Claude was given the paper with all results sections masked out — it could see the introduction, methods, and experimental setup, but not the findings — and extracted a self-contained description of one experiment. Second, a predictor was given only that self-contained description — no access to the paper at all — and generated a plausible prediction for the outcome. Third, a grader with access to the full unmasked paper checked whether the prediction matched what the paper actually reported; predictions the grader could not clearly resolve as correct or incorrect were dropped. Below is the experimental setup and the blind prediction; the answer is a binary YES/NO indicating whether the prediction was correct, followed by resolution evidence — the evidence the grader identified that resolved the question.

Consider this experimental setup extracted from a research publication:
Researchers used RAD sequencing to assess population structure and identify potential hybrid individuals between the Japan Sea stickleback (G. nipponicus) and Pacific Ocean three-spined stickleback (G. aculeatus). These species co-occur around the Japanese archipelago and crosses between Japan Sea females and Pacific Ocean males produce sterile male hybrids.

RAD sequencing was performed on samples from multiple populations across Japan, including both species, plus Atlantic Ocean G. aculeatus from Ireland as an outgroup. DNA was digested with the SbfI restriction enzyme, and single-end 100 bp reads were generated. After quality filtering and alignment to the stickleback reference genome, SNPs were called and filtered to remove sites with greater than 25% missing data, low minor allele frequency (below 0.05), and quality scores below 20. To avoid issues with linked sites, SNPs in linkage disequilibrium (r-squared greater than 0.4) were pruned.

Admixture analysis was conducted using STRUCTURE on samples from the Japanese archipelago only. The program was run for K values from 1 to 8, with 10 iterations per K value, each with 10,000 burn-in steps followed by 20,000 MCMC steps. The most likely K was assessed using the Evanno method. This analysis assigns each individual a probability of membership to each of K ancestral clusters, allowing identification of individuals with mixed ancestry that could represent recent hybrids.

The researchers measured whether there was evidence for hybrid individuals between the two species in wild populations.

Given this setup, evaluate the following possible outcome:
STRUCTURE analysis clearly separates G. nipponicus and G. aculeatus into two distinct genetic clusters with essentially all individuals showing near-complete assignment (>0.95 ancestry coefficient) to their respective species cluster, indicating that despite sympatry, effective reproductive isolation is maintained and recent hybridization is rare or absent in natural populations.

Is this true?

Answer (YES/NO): NO